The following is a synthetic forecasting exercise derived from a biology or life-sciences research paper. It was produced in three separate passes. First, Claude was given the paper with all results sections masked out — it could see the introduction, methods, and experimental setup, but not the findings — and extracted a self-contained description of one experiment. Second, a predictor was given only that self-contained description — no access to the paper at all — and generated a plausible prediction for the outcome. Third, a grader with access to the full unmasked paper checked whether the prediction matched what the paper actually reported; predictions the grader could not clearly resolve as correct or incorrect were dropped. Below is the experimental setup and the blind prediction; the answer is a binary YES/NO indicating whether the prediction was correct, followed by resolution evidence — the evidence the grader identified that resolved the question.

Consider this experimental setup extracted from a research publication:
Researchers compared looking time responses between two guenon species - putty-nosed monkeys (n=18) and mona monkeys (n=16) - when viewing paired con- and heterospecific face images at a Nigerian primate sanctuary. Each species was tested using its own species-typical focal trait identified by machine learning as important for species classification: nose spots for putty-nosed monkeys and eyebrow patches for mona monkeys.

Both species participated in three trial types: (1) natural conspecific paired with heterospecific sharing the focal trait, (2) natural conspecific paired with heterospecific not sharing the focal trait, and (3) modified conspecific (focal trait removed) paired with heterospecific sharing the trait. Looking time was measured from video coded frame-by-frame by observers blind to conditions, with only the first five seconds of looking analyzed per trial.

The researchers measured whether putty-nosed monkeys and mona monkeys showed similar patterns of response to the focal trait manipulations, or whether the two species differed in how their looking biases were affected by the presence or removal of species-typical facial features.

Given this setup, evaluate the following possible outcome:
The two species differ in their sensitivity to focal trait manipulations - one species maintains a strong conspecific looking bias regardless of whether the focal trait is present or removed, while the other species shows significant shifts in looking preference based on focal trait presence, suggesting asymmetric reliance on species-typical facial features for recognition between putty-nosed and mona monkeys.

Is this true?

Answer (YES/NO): YES